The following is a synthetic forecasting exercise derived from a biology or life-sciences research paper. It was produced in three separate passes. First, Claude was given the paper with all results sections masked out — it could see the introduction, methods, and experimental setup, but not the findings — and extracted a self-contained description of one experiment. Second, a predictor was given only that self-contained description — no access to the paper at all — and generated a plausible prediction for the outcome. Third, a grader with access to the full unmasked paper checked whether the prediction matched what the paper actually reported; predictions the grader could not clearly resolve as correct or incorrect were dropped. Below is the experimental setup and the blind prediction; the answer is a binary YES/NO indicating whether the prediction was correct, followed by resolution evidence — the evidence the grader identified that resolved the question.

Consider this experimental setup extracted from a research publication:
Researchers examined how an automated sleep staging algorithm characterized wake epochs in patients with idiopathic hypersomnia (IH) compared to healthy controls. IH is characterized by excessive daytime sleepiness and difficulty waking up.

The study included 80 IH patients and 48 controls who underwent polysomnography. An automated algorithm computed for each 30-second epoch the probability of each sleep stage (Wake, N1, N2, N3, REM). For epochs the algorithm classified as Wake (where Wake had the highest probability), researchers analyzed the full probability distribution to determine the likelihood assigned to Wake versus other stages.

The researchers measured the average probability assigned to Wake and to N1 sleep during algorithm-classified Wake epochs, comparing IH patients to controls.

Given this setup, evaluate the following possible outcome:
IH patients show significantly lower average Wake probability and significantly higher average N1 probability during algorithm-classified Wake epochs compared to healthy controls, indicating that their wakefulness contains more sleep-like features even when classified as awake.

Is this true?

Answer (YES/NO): YES